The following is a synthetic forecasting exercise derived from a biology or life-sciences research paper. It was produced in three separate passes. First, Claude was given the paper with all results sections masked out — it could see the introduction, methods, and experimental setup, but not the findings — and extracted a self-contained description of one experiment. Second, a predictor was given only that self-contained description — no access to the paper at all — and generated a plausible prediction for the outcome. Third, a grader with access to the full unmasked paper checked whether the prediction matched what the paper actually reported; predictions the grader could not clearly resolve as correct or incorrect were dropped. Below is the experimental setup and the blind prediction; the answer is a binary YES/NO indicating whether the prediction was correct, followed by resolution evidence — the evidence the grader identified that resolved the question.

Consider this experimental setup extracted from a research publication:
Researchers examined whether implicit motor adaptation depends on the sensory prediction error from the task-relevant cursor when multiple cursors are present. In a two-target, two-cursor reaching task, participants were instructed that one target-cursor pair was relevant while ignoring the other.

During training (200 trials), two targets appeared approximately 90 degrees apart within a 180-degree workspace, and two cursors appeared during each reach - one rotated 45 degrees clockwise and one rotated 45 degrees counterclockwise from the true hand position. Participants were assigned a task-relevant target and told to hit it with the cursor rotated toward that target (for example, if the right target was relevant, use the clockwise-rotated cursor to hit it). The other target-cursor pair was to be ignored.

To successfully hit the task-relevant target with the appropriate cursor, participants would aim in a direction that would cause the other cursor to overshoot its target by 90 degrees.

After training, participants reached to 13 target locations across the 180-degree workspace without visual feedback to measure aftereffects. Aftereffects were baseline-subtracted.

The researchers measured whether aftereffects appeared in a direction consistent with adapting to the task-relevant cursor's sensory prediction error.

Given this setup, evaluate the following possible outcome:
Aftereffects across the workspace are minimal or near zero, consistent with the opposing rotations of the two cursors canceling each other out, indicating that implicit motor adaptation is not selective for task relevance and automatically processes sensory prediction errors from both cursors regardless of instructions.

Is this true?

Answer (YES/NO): NO